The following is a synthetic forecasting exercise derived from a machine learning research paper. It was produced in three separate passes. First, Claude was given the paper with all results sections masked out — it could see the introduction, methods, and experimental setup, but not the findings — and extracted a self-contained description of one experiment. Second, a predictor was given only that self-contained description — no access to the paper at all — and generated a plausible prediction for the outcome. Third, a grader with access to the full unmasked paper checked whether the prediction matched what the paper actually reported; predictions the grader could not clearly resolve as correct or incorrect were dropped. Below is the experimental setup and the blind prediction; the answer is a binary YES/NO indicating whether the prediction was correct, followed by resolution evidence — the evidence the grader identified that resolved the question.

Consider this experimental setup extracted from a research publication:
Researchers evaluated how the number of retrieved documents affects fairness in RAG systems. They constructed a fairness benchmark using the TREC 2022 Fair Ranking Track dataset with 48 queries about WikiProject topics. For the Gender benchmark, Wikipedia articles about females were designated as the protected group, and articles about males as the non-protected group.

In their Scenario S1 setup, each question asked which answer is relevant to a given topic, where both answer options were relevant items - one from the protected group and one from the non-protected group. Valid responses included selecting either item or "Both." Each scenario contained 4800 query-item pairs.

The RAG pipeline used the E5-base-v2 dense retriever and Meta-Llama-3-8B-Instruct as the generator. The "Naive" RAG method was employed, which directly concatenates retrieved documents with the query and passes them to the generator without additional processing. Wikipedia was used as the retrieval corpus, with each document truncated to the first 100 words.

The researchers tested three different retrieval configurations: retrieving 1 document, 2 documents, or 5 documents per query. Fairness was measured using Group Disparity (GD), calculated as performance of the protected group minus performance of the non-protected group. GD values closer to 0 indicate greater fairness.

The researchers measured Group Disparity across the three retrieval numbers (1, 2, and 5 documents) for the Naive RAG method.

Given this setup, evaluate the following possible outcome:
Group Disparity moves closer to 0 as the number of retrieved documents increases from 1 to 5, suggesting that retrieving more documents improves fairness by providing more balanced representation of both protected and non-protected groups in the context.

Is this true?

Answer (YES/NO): YES